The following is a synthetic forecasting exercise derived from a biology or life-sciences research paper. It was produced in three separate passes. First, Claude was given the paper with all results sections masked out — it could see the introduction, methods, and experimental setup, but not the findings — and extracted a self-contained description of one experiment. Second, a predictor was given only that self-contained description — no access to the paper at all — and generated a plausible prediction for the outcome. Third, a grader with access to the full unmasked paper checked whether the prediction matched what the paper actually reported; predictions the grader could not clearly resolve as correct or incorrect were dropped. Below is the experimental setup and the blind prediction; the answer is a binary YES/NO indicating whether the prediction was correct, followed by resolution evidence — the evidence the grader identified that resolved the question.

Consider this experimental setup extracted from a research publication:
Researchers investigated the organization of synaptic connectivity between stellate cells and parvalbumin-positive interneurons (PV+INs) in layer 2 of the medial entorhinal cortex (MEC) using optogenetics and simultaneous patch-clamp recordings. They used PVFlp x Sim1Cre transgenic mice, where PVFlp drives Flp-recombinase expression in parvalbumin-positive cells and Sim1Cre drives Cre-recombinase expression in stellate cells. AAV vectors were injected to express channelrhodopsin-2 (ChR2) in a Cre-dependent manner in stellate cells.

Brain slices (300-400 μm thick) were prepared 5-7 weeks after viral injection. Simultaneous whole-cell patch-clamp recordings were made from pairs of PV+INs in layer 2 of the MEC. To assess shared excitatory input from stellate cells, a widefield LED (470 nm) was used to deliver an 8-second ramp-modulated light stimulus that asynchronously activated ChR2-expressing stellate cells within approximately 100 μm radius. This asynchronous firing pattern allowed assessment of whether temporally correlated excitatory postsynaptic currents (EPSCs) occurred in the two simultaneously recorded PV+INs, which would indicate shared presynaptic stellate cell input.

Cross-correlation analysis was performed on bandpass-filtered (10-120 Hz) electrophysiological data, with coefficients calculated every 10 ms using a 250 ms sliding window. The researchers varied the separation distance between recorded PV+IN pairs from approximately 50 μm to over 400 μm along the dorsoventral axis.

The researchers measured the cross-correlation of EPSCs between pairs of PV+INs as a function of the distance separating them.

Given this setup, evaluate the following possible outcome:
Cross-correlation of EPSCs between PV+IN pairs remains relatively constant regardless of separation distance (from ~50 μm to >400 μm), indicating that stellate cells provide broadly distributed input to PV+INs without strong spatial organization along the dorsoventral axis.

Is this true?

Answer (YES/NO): NO